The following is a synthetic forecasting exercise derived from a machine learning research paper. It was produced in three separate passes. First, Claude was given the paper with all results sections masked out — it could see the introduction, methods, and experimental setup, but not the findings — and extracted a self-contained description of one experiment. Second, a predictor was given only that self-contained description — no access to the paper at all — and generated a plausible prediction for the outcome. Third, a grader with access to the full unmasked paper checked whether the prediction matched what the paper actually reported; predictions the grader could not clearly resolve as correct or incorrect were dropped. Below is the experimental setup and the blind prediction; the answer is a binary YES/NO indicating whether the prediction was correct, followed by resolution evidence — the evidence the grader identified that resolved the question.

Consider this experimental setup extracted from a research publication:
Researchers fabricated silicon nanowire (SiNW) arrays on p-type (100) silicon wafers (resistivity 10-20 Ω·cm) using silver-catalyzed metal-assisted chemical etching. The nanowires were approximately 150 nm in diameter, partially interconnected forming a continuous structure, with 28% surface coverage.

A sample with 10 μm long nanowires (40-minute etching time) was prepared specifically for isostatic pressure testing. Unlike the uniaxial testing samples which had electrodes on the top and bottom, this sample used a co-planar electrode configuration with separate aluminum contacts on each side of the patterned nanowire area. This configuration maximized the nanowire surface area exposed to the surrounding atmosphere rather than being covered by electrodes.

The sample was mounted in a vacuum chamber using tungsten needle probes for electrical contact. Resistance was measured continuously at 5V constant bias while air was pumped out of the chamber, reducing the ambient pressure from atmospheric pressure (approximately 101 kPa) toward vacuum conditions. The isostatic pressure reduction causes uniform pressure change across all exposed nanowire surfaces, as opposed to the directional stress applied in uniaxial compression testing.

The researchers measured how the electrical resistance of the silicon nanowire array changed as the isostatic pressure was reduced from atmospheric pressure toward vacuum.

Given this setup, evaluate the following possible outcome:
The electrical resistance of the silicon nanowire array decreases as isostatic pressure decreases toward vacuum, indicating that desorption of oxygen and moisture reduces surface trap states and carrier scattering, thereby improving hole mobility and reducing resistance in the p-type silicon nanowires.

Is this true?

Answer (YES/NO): NO